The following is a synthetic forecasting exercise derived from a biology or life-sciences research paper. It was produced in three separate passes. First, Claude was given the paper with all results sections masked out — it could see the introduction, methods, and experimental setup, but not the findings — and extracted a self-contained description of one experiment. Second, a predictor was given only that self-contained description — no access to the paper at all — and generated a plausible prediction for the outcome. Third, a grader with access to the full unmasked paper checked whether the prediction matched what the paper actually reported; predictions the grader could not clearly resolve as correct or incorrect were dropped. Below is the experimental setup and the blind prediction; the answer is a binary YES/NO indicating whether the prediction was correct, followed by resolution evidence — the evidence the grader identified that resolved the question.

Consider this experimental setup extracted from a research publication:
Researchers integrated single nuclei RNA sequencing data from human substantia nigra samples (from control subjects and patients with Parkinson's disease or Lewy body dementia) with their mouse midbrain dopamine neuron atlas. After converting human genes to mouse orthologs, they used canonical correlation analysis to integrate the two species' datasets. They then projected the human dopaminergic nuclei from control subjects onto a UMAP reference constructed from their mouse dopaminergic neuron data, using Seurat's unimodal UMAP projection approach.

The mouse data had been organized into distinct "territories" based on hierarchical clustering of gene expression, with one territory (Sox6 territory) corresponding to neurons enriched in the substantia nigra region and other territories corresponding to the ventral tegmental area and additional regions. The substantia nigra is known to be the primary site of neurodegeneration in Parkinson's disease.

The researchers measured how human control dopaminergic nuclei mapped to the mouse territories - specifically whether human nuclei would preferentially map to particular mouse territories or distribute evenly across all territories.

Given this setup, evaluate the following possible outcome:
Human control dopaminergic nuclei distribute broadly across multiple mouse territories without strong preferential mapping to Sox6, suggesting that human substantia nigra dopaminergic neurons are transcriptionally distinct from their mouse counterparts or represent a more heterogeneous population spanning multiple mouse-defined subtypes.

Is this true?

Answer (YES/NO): NO